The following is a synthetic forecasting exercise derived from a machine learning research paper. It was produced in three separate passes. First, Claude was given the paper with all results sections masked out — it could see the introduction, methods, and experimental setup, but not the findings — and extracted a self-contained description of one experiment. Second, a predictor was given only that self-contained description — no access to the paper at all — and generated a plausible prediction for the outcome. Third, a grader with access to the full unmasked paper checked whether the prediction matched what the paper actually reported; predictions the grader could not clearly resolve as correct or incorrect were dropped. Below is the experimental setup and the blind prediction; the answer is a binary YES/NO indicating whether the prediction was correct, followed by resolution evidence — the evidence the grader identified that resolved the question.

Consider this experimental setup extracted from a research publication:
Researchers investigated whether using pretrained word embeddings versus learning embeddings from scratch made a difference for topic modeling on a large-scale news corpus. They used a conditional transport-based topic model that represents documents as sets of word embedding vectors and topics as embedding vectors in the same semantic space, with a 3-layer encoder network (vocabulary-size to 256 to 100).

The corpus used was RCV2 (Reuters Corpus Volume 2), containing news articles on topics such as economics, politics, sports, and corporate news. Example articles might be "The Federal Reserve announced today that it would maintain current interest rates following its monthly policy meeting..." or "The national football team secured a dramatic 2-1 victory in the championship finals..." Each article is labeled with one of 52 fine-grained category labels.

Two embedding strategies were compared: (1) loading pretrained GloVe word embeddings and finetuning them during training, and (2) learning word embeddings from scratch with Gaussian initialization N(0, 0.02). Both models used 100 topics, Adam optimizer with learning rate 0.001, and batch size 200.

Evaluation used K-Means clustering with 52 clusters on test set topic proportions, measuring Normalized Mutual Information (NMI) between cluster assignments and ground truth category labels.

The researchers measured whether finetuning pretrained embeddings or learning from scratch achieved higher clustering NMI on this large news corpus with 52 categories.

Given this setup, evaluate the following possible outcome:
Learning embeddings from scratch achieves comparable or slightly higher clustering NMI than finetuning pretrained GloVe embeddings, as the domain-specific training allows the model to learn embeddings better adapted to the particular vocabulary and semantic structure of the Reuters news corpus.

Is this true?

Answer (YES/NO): NO